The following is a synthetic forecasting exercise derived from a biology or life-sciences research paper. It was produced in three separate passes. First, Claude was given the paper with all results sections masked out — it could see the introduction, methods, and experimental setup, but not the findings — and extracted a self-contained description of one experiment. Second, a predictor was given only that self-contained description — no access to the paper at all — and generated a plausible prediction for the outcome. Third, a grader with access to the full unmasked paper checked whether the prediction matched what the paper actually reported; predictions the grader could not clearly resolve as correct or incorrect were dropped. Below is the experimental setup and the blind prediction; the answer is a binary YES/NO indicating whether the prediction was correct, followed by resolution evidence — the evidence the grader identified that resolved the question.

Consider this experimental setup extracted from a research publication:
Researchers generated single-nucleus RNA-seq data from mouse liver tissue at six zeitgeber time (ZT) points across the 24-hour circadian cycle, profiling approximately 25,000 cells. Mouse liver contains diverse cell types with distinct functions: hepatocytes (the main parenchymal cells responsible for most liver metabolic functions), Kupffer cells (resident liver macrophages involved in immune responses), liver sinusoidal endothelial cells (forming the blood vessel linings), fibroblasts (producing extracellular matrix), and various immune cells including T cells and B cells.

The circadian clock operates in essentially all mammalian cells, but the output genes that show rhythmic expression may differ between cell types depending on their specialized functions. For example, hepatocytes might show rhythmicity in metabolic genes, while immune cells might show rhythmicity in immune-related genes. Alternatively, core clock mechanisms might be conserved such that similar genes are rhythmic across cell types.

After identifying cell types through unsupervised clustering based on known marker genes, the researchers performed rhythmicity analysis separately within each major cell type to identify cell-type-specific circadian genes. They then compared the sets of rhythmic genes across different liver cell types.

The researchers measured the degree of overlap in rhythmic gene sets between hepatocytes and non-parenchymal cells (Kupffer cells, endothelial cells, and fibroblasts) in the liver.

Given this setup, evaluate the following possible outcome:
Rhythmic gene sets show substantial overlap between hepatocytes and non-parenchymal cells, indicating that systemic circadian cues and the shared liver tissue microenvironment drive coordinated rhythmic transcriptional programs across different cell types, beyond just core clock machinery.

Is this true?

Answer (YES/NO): NO